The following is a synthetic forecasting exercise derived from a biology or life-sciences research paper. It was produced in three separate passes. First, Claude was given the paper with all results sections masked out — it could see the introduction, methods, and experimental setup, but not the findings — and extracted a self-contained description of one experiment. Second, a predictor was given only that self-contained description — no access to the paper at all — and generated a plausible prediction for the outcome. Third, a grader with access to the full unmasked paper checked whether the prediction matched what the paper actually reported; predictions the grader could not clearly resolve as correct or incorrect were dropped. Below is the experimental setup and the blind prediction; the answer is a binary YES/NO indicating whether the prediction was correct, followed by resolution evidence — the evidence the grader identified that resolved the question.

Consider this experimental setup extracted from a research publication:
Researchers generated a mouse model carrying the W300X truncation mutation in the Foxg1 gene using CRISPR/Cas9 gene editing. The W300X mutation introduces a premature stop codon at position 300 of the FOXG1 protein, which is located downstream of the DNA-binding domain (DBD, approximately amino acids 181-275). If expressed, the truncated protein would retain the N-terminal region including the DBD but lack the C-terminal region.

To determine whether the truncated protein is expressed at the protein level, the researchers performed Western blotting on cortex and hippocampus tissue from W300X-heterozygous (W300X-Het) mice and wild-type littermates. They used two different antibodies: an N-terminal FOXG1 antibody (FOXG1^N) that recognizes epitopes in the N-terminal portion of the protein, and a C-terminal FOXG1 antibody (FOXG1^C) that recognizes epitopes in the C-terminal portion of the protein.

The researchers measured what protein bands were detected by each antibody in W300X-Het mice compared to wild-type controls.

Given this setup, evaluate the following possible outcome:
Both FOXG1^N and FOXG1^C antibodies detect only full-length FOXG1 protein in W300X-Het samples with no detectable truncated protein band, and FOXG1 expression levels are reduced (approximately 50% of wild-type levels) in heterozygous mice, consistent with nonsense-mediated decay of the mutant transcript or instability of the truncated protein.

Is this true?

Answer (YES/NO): NO